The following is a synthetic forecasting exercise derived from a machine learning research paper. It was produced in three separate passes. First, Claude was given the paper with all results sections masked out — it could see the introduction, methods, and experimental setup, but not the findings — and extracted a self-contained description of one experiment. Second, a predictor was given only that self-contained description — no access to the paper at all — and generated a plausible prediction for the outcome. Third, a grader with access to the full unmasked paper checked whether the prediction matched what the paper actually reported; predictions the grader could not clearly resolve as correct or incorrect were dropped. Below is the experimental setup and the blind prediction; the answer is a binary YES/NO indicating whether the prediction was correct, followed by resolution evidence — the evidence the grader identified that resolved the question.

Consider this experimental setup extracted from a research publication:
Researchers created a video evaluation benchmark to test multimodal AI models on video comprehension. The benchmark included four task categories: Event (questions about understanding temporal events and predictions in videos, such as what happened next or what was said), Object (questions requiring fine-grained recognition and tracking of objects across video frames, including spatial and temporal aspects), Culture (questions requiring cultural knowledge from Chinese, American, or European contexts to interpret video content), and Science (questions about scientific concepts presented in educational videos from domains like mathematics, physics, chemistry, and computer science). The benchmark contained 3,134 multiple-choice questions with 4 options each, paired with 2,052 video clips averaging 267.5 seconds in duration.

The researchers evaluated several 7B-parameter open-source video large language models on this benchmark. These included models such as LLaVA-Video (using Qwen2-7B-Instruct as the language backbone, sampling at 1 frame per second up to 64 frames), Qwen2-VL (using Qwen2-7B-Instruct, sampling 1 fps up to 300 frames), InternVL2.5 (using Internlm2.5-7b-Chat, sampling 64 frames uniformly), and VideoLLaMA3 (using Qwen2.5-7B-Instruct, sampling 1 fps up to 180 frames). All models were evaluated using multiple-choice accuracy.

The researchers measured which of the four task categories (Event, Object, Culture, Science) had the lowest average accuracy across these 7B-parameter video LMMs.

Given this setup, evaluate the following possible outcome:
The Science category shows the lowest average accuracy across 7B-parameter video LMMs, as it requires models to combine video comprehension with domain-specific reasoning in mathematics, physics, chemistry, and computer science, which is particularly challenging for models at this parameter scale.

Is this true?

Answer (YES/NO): NO